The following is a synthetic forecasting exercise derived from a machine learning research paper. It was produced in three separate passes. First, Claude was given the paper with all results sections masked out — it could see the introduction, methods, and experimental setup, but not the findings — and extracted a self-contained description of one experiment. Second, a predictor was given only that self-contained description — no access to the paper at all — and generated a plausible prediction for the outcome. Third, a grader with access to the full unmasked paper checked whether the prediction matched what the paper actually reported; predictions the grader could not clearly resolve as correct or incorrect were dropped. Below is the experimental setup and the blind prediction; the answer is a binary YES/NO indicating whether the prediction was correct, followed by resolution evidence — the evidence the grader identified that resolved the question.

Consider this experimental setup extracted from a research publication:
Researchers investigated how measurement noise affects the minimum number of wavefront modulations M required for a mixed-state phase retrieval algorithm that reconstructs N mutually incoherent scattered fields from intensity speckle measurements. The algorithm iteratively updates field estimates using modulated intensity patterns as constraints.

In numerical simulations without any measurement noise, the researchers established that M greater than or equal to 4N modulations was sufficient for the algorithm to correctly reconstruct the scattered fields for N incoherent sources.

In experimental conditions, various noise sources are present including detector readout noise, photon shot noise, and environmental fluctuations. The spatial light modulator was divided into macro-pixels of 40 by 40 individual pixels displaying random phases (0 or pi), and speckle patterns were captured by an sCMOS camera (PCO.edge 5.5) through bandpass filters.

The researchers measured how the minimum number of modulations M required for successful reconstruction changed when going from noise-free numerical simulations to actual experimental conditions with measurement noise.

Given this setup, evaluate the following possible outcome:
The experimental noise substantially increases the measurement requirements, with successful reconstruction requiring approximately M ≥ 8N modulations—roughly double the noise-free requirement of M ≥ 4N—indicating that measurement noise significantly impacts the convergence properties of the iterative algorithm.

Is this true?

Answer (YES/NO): NO